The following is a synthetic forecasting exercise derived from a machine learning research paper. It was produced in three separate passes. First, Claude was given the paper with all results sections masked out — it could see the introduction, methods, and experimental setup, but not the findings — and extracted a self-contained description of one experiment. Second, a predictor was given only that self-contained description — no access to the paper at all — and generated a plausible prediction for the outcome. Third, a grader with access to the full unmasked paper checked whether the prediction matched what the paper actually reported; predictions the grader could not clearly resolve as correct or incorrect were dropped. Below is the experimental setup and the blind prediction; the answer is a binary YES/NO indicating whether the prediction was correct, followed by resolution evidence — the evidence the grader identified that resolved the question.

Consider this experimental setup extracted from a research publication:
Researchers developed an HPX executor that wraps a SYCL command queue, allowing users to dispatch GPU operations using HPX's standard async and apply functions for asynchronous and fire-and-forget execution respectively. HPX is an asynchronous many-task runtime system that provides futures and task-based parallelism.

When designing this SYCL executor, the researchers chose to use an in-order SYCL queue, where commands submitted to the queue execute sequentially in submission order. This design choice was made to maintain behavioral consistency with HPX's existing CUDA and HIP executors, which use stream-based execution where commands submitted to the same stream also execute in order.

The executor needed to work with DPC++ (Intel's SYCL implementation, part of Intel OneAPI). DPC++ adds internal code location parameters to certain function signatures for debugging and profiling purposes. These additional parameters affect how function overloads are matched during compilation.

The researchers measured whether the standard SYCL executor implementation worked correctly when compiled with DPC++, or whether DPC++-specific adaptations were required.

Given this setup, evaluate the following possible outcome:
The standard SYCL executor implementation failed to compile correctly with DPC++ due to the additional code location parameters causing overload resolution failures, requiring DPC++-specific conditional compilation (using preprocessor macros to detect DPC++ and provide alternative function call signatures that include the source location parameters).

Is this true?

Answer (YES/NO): YES